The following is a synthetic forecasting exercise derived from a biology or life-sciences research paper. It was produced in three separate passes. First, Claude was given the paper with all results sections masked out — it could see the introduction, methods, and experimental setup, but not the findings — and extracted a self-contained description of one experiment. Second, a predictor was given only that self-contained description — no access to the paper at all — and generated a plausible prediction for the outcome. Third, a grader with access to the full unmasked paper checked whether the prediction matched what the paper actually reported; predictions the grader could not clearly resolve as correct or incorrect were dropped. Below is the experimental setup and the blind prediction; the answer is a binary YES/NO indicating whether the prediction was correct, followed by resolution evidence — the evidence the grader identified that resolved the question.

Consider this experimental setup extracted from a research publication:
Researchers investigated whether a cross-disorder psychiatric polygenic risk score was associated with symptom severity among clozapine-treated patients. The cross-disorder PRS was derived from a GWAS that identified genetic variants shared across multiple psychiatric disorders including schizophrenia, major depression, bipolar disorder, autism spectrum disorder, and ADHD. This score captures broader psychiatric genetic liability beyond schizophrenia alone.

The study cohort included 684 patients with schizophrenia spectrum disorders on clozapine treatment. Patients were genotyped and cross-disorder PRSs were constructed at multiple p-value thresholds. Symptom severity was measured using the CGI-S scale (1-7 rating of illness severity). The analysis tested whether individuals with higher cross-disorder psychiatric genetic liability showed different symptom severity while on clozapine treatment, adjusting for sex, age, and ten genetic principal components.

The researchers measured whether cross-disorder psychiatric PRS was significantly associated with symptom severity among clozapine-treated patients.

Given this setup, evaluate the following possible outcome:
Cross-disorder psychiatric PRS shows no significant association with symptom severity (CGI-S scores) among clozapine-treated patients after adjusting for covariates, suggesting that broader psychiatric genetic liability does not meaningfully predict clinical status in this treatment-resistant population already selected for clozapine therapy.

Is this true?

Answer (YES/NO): NO